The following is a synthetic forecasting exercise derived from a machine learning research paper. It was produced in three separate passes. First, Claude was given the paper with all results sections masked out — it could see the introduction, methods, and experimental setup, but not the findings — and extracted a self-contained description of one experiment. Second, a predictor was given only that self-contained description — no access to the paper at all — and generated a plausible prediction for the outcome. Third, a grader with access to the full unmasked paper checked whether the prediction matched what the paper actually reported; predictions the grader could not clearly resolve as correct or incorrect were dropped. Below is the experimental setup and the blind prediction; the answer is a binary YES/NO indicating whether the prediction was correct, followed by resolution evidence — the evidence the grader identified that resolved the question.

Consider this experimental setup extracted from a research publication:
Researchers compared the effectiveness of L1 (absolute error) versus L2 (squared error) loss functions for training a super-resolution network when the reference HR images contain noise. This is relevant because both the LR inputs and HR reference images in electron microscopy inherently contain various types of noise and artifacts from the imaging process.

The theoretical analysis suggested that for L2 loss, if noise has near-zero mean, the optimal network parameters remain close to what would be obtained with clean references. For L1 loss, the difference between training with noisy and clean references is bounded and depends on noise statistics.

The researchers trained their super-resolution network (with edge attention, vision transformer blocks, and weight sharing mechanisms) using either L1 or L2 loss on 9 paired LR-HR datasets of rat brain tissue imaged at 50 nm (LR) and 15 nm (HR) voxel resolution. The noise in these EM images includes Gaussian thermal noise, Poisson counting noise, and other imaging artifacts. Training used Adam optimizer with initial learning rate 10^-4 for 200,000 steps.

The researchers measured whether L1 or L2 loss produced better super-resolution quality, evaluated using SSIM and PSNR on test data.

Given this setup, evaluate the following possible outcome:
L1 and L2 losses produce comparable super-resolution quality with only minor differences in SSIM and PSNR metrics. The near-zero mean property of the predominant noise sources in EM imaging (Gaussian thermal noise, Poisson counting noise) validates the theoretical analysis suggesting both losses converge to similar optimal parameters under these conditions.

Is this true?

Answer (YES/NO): YES